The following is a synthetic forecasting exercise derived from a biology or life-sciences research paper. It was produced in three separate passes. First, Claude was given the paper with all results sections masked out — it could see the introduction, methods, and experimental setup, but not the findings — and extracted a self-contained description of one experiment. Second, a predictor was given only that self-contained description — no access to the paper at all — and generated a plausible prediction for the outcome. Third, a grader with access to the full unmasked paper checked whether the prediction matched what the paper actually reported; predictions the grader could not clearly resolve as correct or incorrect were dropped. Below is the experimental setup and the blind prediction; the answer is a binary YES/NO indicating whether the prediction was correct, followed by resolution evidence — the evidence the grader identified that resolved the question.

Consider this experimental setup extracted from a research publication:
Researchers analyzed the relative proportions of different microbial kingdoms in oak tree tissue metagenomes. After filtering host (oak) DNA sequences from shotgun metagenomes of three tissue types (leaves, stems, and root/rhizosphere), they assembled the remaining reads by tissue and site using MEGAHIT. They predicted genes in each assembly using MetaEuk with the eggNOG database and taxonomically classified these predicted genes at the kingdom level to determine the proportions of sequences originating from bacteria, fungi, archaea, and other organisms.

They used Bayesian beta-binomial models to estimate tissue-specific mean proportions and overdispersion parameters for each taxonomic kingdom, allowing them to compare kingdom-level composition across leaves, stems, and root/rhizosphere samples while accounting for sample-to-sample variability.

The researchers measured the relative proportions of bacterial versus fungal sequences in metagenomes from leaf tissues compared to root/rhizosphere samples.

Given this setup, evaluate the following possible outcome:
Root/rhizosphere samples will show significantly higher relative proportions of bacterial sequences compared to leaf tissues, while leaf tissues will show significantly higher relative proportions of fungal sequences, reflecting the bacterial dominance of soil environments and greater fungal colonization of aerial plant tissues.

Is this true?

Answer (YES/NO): YES